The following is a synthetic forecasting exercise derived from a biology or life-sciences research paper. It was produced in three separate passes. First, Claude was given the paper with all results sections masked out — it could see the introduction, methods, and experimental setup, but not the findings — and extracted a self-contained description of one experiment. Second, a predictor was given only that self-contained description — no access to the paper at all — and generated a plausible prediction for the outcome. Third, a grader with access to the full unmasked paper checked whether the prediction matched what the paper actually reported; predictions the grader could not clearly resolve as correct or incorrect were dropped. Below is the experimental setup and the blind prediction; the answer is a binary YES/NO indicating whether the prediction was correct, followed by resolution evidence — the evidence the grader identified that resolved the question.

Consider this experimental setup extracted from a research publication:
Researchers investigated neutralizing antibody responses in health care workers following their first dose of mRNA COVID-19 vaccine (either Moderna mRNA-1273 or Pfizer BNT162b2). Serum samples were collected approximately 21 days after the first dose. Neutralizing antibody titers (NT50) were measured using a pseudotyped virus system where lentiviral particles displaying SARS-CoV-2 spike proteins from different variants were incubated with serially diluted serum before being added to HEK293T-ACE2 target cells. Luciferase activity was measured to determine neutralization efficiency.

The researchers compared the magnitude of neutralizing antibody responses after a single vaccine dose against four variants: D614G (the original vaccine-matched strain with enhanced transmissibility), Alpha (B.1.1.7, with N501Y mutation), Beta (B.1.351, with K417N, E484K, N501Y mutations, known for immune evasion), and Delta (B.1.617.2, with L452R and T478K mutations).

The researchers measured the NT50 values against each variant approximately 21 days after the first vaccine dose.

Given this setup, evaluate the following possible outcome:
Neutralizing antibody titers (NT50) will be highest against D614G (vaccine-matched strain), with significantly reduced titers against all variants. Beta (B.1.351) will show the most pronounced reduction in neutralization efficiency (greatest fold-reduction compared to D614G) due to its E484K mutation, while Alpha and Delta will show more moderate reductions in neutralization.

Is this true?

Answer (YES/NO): YES